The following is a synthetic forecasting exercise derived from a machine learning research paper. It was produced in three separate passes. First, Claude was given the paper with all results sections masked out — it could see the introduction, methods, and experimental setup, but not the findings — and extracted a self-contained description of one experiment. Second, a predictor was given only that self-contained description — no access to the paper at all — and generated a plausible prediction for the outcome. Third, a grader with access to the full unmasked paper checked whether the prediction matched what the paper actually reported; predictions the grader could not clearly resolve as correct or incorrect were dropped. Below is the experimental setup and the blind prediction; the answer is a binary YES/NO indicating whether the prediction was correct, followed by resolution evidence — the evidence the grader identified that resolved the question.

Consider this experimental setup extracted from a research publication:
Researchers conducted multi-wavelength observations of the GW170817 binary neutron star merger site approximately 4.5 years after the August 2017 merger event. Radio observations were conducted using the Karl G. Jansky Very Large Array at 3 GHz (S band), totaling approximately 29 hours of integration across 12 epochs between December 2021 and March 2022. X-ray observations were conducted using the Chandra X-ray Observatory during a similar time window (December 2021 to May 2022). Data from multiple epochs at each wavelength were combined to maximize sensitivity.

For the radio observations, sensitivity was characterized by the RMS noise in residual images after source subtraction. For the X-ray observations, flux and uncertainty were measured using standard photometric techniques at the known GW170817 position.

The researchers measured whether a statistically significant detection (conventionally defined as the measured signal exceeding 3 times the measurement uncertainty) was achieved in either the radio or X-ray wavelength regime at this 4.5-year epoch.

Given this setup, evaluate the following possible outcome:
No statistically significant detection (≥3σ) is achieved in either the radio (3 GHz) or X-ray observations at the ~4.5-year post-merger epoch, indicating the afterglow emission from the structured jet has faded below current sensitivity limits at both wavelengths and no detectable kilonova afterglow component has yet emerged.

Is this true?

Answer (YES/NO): YES